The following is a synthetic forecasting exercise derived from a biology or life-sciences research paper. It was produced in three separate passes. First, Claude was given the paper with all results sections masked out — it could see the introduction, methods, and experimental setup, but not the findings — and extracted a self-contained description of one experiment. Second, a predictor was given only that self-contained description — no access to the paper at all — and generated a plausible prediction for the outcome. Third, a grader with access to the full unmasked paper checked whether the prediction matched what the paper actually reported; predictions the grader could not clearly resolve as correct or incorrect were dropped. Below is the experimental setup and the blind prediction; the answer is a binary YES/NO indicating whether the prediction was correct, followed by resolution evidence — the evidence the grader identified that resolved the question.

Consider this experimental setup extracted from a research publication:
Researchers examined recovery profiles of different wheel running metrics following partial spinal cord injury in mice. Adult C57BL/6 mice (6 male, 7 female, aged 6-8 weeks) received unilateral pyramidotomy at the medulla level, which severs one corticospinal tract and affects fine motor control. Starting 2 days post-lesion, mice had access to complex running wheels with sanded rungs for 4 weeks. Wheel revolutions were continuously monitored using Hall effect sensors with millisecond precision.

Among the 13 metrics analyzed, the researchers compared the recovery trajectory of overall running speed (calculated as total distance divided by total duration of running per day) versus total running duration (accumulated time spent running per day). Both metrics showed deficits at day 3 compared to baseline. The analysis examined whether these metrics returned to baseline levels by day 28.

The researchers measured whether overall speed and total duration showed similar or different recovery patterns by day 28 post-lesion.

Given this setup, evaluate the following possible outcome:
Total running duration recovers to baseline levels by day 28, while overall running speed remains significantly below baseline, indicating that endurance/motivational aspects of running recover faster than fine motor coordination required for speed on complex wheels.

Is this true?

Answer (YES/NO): NO